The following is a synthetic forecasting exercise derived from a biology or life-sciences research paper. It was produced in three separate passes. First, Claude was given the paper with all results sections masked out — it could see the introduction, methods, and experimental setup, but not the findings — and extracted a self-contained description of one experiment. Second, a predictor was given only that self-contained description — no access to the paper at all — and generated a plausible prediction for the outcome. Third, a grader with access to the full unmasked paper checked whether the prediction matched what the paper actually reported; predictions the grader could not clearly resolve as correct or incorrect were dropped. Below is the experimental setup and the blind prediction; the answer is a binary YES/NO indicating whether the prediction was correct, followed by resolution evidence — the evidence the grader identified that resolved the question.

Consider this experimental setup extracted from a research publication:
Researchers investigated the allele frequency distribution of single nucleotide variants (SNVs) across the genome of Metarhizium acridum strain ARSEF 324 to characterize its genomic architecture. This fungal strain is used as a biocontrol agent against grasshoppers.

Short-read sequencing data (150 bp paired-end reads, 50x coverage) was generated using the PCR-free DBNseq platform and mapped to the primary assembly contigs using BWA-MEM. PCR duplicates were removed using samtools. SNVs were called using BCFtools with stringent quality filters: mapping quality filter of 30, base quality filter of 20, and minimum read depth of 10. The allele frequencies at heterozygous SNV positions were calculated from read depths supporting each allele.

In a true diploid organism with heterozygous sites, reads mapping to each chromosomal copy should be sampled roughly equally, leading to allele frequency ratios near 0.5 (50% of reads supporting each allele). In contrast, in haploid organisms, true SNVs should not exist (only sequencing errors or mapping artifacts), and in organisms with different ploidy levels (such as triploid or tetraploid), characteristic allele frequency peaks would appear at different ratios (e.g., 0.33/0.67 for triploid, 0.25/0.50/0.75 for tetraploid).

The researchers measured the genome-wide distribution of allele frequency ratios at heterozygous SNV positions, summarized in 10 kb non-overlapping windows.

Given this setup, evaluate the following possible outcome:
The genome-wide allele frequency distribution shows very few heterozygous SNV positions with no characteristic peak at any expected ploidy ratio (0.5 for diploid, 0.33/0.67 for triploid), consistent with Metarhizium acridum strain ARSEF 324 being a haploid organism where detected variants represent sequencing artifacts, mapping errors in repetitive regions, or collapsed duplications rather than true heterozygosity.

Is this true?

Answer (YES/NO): NO